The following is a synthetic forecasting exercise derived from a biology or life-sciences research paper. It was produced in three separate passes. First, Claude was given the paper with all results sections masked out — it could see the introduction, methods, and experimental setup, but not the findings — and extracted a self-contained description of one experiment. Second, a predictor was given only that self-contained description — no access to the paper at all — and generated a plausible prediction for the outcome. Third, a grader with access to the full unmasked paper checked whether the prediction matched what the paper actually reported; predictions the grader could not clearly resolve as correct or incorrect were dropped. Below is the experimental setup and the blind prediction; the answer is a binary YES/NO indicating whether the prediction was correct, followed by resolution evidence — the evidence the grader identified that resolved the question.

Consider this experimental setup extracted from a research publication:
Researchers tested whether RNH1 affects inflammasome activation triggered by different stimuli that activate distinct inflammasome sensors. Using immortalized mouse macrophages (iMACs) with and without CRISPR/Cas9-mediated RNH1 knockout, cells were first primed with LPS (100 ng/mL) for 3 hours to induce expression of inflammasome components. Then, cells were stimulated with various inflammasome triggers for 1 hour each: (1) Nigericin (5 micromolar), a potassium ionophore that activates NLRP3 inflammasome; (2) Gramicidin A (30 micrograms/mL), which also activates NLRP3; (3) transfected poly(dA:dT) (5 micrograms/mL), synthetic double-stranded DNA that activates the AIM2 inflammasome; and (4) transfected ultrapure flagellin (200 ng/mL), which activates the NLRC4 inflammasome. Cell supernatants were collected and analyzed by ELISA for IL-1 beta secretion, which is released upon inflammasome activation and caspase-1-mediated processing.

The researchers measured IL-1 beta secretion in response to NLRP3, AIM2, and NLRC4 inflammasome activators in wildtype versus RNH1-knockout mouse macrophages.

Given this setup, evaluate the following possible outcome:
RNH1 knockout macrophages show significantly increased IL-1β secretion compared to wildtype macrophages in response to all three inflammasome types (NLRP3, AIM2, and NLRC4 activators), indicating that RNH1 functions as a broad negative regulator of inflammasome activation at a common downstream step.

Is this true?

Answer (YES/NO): NO